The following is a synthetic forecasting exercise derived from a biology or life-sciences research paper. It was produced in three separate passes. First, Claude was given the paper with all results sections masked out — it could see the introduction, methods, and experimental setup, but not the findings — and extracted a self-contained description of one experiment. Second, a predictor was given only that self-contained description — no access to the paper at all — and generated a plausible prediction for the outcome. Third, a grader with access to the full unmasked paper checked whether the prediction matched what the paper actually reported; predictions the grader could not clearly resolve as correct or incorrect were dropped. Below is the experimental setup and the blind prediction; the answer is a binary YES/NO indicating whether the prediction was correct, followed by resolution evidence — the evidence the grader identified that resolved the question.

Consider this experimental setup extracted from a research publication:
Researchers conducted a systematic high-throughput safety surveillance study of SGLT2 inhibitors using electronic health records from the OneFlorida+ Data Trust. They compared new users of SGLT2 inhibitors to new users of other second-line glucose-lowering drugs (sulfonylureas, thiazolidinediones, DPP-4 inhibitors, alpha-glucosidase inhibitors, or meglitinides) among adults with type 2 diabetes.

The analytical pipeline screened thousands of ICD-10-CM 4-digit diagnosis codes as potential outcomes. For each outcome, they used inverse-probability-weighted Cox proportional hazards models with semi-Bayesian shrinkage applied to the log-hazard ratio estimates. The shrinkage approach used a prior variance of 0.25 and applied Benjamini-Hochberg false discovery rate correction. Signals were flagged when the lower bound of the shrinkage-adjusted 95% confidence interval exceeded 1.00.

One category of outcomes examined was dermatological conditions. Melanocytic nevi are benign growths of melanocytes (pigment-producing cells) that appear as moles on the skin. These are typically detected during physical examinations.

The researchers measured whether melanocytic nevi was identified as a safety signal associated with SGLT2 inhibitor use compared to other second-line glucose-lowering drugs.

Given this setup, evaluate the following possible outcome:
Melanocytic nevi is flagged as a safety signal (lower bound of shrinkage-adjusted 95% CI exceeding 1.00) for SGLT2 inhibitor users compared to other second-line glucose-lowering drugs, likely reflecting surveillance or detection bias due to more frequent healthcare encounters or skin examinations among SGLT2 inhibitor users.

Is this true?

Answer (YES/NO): YES